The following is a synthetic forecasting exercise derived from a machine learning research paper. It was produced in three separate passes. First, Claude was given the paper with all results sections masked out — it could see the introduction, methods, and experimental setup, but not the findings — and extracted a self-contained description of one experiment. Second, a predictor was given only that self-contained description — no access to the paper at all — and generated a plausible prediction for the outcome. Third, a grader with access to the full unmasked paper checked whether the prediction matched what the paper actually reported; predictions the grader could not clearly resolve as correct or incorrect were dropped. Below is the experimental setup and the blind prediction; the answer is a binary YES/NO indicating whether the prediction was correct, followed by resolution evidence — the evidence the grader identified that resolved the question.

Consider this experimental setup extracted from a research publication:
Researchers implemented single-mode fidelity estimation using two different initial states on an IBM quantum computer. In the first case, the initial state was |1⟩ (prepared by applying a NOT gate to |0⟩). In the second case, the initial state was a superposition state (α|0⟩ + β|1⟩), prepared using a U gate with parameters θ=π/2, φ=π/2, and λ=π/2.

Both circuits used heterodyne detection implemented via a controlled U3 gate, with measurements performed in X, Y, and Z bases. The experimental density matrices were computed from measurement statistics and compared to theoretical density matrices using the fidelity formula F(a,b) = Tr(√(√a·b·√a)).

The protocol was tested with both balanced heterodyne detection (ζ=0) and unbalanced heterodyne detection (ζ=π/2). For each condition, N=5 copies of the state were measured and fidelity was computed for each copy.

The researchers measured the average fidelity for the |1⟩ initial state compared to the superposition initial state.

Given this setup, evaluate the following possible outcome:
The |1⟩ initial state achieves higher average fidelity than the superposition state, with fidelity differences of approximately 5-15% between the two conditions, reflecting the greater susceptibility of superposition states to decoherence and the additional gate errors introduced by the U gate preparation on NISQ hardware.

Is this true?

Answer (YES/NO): NO